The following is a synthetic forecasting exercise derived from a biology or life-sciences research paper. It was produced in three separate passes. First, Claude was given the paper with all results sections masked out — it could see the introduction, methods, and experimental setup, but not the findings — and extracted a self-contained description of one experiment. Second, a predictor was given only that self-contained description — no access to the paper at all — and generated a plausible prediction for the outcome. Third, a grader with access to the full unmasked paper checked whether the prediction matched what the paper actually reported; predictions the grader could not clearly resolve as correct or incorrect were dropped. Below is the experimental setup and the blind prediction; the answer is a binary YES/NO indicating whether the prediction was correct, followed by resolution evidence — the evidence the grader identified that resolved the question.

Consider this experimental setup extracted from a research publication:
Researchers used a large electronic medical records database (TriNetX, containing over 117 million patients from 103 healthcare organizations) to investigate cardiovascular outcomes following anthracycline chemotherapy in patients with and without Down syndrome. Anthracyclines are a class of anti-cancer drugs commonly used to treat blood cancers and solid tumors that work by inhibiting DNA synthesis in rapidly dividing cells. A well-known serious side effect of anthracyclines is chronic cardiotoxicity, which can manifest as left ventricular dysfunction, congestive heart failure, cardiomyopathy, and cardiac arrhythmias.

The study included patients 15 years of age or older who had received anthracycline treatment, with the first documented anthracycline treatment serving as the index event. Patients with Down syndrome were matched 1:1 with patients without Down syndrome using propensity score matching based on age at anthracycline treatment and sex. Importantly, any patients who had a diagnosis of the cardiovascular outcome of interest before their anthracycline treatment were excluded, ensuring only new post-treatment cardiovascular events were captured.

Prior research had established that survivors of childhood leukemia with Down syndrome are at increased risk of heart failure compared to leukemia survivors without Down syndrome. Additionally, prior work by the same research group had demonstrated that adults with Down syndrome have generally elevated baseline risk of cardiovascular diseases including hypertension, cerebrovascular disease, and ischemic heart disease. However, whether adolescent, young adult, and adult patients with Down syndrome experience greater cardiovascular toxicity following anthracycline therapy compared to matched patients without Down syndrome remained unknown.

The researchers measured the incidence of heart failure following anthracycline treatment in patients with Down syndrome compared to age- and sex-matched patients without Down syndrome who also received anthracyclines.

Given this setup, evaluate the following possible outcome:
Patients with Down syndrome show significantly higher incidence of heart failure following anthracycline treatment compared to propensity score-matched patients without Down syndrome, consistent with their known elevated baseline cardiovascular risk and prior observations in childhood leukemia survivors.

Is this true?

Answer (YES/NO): YES